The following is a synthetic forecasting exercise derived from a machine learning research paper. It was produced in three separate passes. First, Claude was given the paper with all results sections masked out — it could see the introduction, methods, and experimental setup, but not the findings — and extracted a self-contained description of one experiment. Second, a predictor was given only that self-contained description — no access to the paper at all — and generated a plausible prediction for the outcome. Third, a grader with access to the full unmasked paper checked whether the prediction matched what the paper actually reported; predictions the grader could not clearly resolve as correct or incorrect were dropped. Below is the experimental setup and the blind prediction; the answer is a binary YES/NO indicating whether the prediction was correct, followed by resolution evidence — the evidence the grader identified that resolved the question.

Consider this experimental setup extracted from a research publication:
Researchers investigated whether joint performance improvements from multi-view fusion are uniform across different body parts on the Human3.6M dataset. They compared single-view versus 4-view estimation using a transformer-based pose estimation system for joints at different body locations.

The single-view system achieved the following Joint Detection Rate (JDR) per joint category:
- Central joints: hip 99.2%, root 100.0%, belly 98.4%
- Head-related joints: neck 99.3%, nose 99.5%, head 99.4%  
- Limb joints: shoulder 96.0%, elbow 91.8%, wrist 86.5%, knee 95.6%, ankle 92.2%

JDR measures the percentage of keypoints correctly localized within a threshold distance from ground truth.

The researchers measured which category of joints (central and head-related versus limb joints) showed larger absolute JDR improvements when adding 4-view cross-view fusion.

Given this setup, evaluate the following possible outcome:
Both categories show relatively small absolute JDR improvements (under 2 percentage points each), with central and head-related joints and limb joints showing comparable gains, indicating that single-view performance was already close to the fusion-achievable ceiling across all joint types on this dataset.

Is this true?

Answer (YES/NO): NO